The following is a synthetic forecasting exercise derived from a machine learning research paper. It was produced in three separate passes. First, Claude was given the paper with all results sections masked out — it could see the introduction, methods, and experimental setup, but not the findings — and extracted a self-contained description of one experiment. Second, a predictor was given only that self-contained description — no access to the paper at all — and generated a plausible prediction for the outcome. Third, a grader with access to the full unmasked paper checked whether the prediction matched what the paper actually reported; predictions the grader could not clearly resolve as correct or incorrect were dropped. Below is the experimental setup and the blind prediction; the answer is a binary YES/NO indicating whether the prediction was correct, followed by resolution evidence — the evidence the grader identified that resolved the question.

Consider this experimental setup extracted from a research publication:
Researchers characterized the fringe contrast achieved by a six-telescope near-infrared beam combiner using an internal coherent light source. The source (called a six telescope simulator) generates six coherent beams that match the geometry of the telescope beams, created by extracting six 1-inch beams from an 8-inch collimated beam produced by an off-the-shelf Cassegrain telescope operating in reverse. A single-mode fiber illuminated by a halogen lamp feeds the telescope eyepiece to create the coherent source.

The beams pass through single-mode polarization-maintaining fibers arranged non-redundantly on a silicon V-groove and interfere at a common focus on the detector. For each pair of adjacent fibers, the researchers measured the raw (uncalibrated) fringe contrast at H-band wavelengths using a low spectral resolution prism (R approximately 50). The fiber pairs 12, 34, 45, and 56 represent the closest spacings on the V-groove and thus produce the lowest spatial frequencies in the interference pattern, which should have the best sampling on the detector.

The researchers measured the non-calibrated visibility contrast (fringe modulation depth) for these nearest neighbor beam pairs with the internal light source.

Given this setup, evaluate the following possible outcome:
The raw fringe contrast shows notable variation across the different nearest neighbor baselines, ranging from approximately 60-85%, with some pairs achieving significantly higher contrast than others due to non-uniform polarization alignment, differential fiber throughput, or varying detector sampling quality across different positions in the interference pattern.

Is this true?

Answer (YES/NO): NO